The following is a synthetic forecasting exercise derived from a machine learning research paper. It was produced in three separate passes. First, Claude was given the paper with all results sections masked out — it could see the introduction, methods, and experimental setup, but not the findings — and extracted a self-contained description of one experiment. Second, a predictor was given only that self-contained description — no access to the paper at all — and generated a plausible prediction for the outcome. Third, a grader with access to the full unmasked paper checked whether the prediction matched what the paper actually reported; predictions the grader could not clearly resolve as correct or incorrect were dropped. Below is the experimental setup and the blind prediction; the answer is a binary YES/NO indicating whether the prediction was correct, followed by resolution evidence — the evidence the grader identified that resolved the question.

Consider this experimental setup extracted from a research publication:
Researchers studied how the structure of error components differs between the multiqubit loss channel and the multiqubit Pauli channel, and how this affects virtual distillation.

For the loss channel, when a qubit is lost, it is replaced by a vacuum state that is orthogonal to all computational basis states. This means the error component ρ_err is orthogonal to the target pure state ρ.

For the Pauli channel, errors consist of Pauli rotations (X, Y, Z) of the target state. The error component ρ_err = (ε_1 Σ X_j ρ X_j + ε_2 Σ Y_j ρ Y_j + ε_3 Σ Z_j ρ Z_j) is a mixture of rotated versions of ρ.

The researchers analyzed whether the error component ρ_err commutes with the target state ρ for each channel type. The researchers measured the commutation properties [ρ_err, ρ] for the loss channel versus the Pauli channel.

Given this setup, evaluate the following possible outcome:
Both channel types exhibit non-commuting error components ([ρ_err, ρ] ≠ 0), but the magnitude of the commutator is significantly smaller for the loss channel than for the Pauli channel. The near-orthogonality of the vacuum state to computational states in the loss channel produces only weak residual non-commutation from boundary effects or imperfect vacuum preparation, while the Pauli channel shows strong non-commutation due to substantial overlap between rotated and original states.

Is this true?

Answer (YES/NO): NO